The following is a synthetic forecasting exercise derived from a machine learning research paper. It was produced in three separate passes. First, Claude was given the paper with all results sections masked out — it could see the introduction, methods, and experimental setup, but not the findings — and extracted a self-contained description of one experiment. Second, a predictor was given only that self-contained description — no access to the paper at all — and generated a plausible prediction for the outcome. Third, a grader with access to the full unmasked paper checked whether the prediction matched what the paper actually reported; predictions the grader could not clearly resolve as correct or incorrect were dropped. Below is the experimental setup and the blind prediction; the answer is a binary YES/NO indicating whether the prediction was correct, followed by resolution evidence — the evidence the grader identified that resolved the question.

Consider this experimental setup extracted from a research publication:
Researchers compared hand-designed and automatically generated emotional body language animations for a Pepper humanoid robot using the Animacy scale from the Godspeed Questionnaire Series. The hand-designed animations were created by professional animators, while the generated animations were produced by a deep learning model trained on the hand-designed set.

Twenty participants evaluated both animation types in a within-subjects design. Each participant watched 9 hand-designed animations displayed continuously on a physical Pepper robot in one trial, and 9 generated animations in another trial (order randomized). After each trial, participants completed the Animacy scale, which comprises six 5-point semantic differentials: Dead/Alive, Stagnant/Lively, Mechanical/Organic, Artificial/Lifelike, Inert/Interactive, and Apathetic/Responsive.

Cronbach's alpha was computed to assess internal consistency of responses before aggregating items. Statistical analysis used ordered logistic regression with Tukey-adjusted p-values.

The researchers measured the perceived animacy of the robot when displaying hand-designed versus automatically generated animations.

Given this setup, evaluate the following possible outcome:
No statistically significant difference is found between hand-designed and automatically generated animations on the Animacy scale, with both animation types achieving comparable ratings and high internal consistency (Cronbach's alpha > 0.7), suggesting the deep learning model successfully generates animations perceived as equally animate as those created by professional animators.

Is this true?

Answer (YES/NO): YES